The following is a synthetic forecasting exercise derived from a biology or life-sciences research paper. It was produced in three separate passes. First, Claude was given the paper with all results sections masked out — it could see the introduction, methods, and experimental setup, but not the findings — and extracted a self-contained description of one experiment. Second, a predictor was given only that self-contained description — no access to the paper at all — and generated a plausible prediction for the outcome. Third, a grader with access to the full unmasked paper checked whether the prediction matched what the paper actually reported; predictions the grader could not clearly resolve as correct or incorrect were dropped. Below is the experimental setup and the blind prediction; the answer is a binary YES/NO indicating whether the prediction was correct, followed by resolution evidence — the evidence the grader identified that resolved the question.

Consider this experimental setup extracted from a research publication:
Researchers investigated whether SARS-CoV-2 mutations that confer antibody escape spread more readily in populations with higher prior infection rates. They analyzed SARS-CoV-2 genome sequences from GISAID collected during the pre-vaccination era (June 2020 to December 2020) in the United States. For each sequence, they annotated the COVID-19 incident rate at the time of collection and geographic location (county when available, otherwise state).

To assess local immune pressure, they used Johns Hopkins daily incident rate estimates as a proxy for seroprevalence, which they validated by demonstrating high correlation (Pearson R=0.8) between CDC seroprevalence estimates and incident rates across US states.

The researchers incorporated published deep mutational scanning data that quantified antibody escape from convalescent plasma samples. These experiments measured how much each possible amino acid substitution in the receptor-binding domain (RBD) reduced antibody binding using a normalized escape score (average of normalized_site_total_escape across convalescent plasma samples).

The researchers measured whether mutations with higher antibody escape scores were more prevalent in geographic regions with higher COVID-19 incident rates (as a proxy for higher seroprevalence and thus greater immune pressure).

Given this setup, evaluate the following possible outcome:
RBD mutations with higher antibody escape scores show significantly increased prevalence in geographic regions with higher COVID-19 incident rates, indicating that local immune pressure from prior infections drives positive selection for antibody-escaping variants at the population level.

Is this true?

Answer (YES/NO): YES